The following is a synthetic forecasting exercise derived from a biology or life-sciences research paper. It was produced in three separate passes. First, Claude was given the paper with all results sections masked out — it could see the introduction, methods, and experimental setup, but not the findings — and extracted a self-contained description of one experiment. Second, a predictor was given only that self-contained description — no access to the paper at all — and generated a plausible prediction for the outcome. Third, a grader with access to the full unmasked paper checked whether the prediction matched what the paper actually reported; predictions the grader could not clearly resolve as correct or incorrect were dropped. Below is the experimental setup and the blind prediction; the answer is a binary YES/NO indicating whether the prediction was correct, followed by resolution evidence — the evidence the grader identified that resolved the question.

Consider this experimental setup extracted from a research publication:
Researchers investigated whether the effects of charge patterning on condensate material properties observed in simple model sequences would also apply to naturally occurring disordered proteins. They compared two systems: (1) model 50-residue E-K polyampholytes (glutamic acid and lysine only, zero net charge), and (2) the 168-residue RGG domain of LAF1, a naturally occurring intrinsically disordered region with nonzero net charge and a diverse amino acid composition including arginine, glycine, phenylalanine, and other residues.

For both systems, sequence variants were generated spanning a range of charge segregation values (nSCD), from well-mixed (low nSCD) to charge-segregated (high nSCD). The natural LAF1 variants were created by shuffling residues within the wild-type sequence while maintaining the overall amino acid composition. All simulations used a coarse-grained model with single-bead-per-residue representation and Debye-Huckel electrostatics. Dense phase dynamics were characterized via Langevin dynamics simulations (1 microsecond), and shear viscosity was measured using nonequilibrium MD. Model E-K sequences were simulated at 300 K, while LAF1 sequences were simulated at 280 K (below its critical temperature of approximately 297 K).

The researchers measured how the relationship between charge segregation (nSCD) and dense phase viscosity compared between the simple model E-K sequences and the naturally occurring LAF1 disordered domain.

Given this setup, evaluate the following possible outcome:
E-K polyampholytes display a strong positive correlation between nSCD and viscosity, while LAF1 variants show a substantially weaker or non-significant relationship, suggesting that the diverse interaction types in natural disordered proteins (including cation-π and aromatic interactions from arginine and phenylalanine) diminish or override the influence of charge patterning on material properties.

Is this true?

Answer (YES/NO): NO